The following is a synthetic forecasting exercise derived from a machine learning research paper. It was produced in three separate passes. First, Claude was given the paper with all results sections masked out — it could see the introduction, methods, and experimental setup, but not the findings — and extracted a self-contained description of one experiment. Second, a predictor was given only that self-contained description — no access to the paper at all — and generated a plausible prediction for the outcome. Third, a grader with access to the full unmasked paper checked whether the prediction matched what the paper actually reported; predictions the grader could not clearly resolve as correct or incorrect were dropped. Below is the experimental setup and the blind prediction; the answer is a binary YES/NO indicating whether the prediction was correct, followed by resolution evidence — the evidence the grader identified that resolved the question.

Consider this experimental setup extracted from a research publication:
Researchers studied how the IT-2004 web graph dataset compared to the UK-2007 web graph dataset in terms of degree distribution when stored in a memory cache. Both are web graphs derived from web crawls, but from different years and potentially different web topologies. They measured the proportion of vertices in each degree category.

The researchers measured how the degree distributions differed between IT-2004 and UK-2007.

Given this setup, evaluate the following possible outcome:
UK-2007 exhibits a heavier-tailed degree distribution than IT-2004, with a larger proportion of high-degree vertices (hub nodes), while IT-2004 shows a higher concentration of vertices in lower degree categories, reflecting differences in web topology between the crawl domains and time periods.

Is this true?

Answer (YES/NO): YES